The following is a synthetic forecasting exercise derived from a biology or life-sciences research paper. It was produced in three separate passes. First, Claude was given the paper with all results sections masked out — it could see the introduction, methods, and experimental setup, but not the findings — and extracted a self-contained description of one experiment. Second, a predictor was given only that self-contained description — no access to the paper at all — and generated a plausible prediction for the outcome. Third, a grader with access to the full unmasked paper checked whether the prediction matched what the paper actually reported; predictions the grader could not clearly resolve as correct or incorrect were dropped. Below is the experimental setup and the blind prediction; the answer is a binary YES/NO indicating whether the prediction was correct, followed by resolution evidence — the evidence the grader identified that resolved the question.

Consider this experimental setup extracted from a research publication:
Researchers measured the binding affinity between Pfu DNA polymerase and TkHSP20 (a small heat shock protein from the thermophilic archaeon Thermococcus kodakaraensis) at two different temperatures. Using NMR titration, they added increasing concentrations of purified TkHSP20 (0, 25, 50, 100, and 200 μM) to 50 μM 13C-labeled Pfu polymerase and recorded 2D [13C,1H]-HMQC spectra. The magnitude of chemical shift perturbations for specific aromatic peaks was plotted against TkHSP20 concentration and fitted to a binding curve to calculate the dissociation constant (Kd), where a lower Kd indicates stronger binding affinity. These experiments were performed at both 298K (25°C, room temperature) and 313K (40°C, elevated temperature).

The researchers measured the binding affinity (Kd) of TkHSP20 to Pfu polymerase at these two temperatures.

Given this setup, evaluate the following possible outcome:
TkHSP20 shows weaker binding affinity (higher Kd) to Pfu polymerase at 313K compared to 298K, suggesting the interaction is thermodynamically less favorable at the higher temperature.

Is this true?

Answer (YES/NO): NO